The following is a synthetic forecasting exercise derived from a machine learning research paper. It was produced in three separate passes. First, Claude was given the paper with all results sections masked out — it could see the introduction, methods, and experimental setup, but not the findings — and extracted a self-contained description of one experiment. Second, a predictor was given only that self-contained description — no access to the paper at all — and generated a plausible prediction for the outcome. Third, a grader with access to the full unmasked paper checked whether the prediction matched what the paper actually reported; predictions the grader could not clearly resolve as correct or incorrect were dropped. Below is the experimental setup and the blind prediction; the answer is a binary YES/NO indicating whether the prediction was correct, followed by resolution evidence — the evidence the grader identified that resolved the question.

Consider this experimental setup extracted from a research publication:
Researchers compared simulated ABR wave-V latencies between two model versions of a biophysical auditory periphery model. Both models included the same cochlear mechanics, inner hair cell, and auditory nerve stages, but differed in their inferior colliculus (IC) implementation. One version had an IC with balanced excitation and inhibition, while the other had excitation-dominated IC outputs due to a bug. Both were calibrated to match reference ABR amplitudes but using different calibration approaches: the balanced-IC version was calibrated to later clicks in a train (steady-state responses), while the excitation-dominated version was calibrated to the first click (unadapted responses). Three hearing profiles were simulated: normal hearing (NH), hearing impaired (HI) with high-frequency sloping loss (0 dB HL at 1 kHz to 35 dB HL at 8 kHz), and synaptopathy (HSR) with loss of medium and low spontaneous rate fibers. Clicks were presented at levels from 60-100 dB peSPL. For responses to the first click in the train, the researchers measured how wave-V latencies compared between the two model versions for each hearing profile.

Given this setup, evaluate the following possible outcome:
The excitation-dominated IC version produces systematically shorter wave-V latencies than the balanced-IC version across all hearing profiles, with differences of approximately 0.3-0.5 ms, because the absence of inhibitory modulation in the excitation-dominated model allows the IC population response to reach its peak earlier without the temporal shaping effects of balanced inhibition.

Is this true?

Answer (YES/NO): NO